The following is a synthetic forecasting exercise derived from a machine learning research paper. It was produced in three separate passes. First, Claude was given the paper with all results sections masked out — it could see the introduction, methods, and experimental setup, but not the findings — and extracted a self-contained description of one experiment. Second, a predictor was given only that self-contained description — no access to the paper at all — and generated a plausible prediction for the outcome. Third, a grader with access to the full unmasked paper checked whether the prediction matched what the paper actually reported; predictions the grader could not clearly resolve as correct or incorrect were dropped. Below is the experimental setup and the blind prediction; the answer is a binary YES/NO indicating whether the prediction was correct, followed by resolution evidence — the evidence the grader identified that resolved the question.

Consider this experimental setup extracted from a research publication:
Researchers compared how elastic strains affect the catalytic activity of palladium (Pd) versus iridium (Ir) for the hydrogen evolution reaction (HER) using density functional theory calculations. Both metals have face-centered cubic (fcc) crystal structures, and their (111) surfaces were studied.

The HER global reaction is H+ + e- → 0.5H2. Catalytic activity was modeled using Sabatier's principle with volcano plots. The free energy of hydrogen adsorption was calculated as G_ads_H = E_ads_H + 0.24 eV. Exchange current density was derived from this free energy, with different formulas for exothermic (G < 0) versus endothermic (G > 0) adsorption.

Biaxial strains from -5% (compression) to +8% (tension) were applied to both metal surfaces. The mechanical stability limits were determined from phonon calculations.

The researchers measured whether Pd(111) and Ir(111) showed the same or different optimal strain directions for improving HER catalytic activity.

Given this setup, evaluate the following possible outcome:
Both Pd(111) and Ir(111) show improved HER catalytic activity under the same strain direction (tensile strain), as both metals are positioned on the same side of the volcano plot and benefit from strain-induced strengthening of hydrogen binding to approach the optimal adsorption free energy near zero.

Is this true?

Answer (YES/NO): NO